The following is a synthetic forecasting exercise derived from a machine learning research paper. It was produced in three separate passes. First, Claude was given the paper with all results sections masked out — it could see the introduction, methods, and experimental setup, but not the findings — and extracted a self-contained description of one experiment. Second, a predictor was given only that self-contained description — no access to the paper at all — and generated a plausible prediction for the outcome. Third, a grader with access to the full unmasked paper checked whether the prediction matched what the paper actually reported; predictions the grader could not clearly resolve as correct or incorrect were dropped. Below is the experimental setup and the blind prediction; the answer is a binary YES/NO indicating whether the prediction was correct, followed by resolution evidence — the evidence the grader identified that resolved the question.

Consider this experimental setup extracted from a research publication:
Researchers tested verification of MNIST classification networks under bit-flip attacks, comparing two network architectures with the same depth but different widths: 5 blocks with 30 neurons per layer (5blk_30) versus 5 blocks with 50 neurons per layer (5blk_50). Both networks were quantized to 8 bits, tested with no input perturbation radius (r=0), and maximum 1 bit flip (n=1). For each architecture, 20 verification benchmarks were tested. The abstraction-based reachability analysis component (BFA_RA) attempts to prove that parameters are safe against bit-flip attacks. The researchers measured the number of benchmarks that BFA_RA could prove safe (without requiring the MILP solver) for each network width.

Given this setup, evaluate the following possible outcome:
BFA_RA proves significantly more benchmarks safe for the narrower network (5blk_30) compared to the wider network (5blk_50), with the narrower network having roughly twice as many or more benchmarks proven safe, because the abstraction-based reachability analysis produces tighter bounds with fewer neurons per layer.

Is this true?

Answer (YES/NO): YES